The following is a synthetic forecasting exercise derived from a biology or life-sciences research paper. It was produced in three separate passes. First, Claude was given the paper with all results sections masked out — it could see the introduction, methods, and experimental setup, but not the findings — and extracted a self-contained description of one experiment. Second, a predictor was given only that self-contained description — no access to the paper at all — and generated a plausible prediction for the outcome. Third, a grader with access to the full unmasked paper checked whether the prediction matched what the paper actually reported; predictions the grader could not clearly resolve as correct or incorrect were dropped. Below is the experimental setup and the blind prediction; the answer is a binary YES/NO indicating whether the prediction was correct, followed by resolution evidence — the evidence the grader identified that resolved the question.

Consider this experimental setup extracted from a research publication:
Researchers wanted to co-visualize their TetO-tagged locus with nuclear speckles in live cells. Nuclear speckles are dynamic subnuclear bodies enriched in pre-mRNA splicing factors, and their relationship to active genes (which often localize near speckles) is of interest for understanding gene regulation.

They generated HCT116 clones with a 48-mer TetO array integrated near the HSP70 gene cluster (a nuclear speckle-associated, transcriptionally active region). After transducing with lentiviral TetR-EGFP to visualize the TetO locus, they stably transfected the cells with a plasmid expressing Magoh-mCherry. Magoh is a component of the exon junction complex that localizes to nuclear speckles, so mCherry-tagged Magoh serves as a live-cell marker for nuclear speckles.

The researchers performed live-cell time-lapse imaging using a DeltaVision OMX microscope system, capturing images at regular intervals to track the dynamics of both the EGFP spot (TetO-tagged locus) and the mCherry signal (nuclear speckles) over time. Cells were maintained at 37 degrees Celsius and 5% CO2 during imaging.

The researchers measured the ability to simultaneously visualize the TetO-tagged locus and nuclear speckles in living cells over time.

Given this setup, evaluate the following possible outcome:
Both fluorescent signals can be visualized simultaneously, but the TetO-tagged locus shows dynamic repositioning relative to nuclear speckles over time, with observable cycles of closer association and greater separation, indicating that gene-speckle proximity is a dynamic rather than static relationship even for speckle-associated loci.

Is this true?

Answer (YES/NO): NO